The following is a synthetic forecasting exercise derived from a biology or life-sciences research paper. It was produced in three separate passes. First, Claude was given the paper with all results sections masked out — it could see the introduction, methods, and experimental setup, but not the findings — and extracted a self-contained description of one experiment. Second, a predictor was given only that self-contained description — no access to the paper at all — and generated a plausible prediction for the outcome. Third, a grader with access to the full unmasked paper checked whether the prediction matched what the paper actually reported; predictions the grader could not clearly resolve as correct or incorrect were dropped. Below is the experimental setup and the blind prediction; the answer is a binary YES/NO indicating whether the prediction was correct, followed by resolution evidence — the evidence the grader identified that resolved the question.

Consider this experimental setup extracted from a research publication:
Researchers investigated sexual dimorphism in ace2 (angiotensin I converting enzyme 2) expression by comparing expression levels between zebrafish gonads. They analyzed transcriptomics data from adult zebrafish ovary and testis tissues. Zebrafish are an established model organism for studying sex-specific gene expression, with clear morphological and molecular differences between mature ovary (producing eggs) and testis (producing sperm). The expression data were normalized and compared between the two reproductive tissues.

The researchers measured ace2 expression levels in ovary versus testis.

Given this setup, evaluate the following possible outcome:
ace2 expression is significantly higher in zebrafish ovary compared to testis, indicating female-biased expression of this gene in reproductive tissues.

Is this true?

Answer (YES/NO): NO